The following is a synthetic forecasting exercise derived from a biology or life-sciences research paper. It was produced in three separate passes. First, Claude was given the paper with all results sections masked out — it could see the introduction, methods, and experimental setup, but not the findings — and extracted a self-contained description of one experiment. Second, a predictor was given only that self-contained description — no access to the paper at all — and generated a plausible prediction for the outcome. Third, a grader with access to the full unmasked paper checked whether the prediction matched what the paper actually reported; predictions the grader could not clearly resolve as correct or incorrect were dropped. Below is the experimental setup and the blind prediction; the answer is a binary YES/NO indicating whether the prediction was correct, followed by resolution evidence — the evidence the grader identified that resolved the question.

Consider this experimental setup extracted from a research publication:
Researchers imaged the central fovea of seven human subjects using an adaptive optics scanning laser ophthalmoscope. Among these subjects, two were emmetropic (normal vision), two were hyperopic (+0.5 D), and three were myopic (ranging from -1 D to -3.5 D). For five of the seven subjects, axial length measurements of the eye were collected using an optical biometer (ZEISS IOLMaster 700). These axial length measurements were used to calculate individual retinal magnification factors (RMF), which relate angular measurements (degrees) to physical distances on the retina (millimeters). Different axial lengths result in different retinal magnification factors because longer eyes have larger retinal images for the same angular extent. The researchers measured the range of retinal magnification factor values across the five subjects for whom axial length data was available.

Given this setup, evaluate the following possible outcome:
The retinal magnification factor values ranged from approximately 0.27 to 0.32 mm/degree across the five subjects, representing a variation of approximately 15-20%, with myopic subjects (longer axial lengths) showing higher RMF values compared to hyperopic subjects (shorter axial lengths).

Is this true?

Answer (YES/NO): NO